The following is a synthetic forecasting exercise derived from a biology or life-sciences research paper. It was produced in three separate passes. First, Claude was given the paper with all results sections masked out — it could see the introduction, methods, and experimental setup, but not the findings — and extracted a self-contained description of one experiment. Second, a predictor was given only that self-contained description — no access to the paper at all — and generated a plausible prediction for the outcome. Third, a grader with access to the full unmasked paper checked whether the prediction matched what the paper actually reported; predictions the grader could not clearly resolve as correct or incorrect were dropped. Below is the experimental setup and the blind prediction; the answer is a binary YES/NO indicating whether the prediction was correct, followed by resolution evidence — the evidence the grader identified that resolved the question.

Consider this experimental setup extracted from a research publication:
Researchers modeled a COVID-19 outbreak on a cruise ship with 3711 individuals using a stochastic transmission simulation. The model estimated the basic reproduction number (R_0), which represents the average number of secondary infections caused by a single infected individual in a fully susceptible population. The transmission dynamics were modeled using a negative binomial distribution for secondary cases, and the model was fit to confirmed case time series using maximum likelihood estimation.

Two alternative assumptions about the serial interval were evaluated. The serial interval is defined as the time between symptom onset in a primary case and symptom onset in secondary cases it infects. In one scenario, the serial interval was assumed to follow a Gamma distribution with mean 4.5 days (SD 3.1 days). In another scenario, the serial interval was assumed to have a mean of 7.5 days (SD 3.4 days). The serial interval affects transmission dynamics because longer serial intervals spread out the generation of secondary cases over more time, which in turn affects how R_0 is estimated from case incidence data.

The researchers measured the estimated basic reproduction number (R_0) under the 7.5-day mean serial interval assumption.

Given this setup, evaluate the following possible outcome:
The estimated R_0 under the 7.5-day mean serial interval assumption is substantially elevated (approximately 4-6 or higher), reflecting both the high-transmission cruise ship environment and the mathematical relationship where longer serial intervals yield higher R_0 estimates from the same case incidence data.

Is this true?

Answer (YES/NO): YES